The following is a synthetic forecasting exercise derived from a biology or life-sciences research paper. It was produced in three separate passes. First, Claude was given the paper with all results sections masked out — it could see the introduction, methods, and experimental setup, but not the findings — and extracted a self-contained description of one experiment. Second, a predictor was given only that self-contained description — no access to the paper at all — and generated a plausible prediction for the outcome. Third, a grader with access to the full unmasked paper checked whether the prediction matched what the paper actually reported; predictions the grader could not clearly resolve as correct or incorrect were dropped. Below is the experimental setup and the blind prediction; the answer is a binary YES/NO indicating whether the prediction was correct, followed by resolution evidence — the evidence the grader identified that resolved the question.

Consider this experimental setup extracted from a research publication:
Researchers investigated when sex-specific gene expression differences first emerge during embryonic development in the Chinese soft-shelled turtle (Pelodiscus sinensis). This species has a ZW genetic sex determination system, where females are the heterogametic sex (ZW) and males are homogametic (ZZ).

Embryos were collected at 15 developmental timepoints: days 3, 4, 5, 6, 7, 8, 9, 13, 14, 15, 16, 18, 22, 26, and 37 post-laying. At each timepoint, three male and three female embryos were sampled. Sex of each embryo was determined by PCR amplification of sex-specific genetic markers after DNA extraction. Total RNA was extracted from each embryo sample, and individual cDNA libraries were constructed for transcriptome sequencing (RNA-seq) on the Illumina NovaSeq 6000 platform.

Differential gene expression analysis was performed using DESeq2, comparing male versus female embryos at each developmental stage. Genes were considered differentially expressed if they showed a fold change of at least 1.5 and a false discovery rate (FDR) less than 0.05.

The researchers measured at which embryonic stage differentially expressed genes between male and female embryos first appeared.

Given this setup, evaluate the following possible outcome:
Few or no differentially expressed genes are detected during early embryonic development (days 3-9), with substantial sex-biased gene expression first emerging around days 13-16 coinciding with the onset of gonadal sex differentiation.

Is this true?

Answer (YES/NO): NO